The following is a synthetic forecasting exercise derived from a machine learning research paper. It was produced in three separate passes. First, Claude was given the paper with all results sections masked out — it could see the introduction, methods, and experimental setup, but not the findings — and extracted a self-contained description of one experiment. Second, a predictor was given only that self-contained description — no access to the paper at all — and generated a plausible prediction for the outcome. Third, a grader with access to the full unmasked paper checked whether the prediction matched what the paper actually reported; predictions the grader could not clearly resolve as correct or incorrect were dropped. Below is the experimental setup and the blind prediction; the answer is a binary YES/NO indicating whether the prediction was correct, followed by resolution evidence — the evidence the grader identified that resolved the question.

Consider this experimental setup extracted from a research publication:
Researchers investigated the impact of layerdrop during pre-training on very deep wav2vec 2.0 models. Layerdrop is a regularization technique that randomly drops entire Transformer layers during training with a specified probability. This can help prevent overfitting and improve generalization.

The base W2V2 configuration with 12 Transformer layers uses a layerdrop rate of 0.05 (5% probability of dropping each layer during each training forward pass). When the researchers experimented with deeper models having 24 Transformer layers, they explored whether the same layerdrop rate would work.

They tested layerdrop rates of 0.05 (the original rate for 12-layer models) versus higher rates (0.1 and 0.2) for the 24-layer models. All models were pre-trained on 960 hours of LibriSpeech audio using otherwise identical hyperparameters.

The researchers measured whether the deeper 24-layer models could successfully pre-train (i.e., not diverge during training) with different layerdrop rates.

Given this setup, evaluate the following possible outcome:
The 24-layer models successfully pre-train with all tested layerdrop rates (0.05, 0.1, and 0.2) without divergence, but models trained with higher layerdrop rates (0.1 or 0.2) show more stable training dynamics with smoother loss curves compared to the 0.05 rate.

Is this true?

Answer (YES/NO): NO